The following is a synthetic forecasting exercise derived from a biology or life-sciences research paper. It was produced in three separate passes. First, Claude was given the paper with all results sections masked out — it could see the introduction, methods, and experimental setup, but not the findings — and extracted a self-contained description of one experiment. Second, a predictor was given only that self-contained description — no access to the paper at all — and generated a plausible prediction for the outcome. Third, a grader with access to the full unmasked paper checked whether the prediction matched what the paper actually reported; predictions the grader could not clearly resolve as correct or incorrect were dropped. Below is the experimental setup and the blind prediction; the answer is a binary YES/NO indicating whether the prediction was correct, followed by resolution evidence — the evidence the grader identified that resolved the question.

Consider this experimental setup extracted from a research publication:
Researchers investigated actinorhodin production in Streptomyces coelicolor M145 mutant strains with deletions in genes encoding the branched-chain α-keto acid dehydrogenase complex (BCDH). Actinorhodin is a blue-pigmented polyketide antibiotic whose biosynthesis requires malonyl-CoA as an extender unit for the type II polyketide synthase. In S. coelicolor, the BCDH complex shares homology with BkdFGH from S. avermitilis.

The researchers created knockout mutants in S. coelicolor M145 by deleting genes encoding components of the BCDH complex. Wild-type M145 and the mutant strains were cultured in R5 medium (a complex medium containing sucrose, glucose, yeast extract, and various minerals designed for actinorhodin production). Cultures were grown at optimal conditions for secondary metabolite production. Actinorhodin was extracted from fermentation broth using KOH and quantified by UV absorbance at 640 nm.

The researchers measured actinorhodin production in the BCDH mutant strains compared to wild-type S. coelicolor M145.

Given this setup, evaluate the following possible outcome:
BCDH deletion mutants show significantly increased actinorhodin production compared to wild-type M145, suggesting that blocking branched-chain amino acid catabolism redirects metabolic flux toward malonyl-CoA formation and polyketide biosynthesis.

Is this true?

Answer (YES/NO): NO